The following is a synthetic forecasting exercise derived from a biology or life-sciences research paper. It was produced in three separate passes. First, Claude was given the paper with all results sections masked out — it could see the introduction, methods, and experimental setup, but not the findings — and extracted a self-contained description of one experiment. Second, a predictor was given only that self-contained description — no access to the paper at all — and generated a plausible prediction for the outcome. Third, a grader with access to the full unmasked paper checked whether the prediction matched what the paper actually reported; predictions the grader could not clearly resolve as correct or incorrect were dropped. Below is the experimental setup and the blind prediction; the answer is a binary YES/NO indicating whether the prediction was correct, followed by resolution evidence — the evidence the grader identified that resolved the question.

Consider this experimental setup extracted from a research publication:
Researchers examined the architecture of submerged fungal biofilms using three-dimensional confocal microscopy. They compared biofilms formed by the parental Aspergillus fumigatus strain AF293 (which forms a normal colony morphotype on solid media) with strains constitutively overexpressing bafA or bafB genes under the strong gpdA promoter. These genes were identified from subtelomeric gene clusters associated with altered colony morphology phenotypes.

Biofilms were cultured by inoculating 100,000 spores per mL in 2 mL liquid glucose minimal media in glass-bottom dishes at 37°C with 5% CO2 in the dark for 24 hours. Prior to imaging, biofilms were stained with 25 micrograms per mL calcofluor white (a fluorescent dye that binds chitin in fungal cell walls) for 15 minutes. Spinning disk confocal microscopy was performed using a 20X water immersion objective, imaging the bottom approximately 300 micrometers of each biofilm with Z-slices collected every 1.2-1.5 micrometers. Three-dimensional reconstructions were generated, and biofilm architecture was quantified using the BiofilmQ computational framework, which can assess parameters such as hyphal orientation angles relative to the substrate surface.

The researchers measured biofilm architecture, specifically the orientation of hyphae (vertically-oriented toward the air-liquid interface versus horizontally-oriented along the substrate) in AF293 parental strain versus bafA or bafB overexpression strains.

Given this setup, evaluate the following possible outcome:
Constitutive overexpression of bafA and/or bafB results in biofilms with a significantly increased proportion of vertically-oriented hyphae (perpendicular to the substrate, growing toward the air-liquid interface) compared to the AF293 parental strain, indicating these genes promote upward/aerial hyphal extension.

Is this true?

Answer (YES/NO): NO